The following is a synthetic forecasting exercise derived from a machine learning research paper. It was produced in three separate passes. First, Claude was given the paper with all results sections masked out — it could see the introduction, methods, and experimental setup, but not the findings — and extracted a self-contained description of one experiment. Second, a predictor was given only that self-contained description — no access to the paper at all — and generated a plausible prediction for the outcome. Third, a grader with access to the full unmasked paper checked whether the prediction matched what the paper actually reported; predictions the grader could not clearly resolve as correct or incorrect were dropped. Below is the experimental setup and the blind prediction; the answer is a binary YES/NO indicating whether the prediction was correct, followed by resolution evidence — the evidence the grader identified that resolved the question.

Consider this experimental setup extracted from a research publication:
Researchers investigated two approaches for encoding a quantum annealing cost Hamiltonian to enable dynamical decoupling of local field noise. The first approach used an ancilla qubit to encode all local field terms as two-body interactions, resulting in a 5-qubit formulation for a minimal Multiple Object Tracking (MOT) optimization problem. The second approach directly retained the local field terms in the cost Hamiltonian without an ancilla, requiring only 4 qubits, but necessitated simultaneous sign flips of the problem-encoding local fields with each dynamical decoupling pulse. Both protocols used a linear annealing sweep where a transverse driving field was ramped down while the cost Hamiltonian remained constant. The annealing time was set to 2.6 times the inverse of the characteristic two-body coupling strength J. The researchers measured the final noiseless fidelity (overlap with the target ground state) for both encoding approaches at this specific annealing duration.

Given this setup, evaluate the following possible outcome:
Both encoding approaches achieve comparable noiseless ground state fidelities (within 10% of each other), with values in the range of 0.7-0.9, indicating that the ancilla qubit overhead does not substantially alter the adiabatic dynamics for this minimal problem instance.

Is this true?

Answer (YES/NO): YES